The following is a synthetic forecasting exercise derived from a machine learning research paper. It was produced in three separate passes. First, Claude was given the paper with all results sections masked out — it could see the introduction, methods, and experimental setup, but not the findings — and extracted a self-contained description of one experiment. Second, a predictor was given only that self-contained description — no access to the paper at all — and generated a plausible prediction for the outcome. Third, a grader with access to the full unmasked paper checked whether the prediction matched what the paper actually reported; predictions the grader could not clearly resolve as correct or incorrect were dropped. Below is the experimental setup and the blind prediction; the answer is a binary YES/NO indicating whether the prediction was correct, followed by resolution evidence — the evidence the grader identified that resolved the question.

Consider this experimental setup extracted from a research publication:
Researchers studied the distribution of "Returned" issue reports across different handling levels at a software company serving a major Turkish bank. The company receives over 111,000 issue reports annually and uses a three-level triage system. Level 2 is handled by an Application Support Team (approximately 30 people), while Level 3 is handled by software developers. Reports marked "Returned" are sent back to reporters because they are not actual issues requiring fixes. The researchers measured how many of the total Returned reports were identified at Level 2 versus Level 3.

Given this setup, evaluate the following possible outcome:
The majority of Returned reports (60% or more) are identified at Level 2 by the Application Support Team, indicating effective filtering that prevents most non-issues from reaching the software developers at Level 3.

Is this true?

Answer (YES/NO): YES